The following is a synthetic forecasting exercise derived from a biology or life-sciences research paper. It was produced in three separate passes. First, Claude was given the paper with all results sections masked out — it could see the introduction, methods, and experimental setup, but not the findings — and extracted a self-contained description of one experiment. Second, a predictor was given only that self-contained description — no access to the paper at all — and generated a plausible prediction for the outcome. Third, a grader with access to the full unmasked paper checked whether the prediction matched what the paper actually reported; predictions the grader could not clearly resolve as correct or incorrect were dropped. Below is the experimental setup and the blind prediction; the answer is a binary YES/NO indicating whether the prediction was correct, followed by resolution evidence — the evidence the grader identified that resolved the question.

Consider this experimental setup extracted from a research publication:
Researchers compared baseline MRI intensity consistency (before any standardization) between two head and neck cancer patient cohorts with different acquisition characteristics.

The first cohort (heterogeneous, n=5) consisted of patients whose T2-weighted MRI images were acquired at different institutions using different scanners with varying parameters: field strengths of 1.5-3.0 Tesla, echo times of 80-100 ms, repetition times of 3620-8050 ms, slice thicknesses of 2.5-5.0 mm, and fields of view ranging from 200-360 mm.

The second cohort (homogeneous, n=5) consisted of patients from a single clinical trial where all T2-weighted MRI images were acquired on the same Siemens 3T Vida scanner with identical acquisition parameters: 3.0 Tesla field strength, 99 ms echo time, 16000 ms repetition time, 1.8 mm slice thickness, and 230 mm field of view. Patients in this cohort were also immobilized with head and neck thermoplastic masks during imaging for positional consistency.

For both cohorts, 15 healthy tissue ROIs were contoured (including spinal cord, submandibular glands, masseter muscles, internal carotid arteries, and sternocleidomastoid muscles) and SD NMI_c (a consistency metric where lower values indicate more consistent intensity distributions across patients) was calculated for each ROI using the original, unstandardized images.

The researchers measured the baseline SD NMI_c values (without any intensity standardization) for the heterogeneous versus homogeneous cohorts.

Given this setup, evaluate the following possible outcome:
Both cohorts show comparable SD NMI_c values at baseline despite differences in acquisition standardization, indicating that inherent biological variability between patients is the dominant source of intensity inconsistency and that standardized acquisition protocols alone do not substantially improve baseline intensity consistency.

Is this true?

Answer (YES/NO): NO